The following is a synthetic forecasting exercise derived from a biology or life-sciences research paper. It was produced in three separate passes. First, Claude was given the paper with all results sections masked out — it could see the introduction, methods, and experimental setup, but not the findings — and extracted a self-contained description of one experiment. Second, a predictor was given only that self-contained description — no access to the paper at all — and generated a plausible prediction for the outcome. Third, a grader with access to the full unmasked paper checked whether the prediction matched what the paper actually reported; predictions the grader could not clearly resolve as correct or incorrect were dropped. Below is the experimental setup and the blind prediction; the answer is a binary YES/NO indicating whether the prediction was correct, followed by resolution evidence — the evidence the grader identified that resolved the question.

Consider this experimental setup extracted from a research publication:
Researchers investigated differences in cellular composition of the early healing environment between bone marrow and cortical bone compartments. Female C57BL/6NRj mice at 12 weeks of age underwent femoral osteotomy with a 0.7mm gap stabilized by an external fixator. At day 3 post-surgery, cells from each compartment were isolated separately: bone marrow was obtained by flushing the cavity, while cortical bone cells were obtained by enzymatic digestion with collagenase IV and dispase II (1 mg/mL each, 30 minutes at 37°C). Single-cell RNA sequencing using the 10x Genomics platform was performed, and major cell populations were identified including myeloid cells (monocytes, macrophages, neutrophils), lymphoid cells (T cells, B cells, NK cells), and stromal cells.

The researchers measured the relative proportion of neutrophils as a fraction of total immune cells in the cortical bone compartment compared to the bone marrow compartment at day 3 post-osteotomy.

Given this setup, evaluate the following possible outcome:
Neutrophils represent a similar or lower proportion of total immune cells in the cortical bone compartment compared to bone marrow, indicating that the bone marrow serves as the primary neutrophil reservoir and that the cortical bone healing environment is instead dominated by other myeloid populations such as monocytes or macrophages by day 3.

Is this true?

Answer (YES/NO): NO